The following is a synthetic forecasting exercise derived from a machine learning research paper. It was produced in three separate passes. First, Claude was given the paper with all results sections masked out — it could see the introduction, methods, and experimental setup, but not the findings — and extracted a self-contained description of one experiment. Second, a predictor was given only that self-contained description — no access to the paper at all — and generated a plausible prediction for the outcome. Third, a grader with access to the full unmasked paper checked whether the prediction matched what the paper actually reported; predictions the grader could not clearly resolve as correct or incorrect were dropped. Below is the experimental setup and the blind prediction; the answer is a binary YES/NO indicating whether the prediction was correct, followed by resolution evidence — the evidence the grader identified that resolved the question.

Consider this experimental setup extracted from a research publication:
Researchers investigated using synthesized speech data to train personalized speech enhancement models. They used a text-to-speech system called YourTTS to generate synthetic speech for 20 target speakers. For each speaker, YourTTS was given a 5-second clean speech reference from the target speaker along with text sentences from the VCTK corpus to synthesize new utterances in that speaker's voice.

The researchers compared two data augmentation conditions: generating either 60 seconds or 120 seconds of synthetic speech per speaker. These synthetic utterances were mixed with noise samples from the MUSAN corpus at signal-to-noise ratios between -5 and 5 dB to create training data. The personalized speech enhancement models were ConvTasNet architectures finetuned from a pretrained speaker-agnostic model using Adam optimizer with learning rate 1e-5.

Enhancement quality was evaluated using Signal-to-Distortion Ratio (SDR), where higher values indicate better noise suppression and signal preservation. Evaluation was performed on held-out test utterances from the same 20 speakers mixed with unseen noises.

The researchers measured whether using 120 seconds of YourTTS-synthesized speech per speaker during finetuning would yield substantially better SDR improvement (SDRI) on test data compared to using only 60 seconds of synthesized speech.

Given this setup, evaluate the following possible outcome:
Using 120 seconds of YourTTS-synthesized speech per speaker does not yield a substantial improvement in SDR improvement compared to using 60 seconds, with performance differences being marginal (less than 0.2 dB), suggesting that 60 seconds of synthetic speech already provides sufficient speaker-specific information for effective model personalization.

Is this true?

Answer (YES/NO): NO